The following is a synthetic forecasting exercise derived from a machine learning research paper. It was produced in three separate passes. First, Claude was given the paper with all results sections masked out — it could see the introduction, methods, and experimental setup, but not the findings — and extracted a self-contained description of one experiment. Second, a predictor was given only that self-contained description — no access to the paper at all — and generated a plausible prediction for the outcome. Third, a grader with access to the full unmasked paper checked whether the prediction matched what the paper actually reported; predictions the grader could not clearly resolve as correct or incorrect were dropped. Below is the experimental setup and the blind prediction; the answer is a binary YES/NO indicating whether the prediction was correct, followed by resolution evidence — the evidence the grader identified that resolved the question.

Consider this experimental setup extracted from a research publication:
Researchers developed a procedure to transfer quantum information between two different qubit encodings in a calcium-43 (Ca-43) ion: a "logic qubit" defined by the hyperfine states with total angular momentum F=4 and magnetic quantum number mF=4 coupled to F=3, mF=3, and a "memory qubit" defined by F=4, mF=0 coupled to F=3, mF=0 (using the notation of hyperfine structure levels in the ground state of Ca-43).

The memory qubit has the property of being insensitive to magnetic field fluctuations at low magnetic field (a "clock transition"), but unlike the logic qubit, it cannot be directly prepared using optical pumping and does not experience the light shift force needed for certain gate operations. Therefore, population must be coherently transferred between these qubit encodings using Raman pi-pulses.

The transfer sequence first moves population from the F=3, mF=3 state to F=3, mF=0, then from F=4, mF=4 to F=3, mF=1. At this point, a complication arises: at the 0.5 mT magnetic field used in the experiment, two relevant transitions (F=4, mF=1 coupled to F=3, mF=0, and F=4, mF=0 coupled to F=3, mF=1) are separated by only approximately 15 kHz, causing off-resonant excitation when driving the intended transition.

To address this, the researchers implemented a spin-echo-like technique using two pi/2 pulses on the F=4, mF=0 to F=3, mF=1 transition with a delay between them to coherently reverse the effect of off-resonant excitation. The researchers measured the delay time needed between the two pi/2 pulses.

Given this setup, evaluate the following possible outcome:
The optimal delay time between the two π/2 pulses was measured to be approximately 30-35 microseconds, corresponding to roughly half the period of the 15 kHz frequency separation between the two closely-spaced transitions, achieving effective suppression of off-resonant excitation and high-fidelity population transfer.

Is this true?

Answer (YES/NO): NO